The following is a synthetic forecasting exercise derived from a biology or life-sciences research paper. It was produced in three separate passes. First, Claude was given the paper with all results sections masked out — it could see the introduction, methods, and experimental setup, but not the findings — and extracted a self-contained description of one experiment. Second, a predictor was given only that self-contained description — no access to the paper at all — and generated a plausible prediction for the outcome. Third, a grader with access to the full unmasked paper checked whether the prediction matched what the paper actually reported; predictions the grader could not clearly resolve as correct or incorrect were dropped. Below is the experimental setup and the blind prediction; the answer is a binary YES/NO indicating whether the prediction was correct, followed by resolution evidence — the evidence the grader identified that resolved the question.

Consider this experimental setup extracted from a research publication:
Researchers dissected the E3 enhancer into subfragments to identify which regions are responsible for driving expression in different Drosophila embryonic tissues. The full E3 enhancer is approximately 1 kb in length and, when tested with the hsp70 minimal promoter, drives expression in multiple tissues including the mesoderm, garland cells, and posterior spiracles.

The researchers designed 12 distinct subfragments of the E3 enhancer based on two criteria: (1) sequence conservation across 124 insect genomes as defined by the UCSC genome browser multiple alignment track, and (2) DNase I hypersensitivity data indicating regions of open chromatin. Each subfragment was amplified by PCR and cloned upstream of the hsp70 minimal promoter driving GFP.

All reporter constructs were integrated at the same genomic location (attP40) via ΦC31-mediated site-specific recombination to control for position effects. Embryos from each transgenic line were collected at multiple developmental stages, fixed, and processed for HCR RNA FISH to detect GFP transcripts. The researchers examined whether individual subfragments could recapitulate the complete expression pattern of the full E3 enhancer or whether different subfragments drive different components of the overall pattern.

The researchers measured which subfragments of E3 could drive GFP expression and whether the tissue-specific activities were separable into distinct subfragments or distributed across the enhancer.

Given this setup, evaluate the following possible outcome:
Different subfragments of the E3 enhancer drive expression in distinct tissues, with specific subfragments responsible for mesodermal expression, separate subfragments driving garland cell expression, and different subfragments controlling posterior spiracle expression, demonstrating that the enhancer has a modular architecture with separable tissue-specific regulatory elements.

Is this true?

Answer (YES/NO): NO